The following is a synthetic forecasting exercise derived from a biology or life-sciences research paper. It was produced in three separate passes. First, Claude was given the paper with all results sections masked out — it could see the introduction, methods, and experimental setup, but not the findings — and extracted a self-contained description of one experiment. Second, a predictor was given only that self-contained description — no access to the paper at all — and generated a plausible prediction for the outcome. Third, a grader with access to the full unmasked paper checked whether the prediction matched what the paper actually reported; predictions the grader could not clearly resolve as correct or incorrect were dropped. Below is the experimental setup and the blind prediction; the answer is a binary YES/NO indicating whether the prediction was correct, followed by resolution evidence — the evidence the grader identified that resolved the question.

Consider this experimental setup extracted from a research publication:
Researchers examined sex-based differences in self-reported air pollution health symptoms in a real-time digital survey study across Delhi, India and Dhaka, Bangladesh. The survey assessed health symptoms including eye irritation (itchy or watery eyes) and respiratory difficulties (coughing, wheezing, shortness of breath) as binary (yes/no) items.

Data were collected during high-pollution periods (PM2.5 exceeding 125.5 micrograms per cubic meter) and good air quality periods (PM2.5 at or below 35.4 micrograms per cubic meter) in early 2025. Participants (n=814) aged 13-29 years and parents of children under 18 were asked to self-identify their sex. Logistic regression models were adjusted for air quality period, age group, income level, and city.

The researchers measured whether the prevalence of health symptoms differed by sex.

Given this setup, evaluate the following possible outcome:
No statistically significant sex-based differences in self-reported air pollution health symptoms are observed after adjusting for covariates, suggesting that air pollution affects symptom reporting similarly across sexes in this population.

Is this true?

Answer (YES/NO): NO